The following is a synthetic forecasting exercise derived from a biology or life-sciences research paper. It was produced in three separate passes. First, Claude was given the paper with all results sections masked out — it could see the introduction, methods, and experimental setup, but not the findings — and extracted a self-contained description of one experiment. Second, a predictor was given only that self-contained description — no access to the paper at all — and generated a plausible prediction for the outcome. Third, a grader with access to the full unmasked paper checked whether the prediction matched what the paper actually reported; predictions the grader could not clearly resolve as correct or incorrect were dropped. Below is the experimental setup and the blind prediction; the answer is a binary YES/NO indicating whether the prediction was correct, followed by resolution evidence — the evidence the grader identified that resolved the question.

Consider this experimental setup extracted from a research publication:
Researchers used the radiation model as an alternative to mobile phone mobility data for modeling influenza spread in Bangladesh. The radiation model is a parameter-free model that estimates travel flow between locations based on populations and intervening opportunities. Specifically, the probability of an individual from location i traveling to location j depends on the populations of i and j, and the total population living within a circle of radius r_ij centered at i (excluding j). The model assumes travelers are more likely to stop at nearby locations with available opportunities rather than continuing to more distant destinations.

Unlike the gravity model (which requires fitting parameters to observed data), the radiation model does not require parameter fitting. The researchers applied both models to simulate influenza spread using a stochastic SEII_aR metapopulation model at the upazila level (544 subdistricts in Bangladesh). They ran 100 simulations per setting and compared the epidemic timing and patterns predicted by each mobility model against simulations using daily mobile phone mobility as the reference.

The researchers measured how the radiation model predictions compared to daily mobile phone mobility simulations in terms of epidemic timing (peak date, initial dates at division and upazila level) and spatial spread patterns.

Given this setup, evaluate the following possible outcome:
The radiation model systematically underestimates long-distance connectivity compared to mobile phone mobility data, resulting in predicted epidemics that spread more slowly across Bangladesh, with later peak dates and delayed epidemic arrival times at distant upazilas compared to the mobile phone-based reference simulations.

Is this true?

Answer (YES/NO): YES